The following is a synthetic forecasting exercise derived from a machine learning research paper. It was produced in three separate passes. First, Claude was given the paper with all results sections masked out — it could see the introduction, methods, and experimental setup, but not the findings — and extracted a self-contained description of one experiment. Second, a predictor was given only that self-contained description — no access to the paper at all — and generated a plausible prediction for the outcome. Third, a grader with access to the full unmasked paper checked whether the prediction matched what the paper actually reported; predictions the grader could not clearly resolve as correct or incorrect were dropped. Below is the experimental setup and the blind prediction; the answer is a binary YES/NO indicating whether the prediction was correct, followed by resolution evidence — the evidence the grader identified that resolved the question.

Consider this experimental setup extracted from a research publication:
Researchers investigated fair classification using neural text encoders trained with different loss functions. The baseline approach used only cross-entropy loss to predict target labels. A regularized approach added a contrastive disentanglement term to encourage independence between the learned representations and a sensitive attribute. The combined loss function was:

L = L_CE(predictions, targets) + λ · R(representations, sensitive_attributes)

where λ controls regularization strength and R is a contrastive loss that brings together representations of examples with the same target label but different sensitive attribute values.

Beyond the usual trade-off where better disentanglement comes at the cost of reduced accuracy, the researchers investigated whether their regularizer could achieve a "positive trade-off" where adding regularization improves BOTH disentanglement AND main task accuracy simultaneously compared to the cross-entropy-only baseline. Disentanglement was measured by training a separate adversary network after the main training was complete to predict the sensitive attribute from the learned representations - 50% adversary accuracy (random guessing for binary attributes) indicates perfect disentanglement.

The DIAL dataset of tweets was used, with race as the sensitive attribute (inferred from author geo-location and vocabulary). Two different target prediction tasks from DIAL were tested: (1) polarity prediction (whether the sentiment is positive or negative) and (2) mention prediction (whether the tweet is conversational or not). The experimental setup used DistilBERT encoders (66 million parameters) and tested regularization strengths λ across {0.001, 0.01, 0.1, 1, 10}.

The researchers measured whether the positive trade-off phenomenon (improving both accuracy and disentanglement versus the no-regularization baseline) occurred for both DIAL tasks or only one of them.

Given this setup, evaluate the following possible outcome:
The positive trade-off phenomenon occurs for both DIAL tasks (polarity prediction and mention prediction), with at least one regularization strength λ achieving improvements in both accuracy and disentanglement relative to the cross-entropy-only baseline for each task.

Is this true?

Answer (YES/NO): NO